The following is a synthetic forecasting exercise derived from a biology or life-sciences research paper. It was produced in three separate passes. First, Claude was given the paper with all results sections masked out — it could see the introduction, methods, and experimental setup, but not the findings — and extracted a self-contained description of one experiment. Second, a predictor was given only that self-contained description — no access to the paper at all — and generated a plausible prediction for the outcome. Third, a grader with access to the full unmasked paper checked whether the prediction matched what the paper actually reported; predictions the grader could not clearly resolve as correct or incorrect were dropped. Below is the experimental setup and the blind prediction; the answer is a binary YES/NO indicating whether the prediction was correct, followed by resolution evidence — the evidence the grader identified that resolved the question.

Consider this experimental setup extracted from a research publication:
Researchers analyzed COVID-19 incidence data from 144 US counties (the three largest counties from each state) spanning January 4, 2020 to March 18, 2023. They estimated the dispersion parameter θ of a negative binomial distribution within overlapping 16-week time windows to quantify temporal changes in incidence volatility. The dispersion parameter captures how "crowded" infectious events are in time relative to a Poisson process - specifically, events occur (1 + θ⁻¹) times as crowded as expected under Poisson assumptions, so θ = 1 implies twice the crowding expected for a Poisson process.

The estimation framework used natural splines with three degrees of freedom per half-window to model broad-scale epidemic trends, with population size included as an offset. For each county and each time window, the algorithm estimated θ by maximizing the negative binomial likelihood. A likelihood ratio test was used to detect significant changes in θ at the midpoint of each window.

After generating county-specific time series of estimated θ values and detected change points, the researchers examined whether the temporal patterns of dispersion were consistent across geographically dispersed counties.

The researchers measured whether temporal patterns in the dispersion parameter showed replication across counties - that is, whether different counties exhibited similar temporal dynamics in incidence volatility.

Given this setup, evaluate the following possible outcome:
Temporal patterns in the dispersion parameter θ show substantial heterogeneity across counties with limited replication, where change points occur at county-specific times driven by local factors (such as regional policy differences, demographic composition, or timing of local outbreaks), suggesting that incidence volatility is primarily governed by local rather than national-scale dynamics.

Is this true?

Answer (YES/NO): NO